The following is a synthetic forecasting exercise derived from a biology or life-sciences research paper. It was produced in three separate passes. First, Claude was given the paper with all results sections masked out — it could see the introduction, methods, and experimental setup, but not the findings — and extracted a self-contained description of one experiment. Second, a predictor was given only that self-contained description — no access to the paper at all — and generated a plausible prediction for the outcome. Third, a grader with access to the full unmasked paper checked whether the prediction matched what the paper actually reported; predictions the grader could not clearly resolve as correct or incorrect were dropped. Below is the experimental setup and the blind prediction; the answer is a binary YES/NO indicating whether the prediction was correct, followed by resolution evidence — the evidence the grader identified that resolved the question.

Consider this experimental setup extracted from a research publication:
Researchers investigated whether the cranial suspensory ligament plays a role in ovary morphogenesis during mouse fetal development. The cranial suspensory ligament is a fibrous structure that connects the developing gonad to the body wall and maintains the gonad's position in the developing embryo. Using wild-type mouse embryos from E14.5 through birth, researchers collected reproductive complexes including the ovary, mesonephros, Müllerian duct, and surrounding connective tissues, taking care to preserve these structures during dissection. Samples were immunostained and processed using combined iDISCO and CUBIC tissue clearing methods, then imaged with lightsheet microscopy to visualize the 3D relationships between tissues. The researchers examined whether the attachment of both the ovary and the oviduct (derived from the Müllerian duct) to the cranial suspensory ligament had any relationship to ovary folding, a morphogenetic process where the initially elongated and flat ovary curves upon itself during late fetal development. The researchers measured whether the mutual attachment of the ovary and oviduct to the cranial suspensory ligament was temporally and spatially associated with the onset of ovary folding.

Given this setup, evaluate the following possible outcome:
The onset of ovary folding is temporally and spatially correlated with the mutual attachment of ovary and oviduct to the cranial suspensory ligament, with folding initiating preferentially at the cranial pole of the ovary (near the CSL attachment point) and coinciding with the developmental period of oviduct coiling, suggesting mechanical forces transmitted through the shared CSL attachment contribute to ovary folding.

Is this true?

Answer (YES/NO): YES